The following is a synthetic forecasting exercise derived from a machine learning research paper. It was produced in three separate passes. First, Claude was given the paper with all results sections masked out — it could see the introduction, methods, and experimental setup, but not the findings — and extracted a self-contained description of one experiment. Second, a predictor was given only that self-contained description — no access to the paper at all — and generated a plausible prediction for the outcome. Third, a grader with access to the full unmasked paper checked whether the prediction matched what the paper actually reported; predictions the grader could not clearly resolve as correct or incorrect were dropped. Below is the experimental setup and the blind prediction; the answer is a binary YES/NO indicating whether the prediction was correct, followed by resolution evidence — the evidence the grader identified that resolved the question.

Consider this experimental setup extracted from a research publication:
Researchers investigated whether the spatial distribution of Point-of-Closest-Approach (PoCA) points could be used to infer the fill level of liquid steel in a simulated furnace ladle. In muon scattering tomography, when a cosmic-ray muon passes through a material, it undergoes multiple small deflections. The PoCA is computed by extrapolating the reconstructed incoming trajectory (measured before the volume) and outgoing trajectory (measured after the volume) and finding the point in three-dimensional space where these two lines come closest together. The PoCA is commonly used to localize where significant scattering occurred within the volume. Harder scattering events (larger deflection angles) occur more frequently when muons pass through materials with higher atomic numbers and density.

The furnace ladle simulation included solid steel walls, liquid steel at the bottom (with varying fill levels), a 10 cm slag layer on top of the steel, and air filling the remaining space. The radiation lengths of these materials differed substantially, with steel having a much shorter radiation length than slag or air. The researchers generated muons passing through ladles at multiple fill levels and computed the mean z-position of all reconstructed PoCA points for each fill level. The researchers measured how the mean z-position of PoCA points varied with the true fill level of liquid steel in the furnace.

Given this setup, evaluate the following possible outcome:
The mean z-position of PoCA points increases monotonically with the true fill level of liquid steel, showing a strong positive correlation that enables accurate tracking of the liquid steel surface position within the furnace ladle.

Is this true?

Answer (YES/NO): NO